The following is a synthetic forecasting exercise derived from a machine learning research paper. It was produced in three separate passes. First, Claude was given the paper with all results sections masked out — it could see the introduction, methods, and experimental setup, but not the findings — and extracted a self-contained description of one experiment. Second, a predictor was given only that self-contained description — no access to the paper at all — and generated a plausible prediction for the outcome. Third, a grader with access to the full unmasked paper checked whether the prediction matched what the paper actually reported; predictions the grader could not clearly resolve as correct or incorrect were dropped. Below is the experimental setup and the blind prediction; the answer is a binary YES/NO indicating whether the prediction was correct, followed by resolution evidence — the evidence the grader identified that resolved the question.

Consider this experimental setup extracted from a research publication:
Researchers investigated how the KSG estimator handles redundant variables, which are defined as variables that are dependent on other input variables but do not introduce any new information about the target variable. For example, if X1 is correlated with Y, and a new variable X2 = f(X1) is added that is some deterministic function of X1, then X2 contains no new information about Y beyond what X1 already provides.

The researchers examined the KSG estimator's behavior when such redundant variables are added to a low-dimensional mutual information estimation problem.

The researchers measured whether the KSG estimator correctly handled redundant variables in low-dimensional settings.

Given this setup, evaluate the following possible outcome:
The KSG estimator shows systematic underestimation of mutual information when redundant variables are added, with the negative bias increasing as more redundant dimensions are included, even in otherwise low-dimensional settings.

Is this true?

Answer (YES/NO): NO